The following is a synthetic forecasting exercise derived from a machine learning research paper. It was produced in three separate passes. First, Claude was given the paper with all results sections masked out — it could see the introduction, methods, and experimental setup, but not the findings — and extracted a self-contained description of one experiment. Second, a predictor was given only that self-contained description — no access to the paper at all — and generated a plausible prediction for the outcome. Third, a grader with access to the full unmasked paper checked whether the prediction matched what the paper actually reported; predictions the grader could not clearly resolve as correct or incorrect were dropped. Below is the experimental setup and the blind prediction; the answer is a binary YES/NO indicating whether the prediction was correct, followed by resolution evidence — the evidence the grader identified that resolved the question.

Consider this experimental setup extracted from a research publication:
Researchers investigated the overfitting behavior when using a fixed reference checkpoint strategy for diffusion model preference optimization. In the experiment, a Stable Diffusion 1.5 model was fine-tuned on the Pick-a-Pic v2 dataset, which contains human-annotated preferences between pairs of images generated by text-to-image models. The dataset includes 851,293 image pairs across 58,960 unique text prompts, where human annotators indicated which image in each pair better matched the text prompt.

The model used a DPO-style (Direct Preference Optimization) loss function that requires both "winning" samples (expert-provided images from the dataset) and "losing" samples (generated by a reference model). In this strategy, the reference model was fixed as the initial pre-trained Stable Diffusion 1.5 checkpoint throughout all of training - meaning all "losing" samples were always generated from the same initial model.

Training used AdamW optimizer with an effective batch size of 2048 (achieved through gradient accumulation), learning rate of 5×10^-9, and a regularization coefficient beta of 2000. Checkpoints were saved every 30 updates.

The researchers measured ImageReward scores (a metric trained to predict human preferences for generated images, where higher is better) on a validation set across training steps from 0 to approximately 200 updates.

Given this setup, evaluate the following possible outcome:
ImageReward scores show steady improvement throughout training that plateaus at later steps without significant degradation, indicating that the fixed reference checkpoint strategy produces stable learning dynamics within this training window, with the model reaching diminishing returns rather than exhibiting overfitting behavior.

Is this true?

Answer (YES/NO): NO